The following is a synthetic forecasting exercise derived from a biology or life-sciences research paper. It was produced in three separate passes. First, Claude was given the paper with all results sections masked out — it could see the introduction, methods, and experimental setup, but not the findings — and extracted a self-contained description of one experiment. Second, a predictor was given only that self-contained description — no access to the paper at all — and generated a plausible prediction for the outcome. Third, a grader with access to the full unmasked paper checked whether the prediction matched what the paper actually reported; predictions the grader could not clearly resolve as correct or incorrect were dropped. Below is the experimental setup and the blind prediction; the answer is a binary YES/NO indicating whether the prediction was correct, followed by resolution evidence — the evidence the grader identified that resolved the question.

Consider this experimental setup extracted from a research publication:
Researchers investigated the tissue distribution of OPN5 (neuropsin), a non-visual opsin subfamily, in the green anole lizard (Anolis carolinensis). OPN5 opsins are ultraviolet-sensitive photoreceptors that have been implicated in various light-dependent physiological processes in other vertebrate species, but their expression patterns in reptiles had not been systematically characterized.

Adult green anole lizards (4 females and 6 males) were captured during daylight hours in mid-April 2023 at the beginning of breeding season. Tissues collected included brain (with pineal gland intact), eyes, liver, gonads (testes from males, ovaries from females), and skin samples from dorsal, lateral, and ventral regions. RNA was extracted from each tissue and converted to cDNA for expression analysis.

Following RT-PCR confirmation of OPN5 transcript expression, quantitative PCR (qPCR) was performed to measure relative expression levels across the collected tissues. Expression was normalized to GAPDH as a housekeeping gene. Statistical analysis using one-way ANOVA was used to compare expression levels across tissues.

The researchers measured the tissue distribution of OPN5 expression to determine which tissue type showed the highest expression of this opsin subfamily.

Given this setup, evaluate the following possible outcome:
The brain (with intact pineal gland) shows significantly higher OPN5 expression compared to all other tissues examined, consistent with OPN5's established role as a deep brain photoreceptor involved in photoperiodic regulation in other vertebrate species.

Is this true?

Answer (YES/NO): NO